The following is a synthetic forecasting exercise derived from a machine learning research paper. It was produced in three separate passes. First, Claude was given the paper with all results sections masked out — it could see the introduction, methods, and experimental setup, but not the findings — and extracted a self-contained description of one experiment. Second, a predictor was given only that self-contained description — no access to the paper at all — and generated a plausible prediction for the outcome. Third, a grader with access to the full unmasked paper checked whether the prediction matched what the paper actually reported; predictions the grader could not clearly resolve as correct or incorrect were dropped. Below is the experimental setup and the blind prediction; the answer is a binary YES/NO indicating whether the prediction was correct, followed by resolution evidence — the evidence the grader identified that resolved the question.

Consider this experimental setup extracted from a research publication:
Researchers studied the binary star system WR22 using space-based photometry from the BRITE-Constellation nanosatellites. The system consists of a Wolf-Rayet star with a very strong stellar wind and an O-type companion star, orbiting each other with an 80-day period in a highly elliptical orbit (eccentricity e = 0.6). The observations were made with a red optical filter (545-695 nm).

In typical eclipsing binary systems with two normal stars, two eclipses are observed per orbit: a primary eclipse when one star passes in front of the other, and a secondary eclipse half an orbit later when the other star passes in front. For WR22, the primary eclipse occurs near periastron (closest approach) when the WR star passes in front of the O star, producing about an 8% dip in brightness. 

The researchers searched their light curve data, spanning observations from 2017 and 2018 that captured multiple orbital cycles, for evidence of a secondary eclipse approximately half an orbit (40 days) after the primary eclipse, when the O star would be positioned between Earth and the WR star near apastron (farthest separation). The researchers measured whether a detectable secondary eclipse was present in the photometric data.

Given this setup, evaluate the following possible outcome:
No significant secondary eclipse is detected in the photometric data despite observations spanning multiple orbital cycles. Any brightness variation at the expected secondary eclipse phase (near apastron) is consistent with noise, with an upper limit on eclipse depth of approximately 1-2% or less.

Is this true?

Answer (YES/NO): YES